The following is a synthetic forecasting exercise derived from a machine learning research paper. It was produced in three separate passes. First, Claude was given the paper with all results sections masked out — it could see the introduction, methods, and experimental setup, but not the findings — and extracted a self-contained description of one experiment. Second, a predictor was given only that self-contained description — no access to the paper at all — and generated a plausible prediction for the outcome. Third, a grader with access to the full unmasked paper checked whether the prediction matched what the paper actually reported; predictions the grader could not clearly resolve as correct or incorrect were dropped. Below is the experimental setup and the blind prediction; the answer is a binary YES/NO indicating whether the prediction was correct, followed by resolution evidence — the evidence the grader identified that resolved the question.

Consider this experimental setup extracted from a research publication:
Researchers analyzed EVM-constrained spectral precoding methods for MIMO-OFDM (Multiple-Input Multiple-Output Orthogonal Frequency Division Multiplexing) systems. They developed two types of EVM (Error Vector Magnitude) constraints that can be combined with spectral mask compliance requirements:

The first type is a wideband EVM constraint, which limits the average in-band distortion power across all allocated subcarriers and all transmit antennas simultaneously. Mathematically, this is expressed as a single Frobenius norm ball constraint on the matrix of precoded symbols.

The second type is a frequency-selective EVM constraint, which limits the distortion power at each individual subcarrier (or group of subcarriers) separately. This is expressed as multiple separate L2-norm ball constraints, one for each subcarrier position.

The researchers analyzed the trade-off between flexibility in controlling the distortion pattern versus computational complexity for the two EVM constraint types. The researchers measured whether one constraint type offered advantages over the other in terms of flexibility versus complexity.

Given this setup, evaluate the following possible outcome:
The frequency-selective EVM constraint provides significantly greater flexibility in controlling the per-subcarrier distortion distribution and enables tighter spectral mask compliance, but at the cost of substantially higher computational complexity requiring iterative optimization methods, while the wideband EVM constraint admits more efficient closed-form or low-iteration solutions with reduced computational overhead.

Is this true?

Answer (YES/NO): NO